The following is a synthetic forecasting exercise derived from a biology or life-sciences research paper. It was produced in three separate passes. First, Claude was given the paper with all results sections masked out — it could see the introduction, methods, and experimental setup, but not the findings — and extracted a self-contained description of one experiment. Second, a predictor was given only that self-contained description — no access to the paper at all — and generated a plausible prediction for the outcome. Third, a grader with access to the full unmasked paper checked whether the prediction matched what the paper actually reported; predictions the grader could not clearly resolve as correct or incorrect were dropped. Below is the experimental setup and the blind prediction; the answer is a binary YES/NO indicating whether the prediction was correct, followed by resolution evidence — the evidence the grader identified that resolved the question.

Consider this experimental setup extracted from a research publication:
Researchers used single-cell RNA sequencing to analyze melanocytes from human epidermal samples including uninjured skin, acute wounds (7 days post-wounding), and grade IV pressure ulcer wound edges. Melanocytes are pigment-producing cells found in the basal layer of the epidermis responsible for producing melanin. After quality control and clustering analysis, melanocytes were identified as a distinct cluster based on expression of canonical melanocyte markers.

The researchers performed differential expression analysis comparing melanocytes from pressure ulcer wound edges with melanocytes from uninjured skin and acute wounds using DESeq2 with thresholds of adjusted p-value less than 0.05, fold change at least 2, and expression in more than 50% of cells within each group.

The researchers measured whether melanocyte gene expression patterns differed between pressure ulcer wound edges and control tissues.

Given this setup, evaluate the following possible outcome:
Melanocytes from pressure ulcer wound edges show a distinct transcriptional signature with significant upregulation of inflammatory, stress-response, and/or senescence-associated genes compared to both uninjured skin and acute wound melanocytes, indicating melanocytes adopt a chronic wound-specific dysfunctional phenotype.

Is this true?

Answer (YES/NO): NO